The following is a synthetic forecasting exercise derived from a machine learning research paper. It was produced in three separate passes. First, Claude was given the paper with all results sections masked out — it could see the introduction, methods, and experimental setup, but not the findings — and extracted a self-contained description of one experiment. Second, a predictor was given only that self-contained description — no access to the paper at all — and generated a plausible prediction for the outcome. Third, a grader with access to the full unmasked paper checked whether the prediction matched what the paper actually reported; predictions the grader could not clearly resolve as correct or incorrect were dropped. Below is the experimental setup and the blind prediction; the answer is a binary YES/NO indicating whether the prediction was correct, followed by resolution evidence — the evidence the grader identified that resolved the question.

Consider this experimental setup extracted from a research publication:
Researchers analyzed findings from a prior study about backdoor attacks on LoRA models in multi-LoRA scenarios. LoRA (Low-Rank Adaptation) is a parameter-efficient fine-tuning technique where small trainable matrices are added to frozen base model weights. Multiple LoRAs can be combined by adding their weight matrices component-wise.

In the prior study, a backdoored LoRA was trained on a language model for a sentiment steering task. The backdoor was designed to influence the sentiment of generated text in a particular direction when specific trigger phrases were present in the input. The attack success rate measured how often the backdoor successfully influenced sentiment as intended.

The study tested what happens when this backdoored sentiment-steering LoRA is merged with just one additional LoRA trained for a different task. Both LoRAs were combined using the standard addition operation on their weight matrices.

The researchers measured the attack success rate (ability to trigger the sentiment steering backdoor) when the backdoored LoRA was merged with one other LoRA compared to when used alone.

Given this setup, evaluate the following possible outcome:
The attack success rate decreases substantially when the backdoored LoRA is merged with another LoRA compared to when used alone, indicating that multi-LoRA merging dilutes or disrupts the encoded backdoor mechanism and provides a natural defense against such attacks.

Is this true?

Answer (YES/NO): YES